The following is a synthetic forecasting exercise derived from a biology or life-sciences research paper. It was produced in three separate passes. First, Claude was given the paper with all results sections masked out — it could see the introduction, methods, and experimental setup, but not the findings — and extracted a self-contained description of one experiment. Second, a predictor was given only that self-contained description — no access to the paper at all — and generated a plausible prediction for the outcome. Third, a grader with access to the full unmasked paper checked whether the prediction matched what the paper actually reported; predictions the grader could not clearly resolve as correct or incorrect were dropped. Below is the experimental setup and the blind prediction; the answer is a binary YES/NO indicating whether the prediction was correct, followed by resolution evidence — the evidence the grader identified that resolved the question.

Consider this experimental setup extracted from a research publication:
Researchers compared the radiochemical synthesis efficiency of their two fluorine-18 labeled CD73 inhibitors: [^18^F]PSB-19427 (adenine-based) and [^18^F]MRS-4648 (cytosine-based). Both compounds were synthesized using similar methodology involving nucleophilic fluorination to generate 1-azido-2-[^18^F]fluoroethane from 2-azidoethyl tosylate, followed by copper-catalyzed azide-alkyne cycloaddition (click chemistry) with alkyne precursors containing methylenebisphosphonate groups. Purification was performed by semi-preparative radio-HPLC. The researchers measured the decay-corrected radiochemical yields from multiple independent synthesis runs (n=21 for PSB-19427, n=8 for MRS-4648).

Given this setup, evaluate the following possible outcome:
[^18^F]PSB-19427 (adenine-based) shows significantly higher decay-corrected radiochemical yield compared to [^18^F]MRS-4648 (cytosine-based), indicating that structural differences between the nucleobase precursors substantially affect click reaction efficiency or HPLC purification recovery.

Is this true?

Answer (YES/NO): YES